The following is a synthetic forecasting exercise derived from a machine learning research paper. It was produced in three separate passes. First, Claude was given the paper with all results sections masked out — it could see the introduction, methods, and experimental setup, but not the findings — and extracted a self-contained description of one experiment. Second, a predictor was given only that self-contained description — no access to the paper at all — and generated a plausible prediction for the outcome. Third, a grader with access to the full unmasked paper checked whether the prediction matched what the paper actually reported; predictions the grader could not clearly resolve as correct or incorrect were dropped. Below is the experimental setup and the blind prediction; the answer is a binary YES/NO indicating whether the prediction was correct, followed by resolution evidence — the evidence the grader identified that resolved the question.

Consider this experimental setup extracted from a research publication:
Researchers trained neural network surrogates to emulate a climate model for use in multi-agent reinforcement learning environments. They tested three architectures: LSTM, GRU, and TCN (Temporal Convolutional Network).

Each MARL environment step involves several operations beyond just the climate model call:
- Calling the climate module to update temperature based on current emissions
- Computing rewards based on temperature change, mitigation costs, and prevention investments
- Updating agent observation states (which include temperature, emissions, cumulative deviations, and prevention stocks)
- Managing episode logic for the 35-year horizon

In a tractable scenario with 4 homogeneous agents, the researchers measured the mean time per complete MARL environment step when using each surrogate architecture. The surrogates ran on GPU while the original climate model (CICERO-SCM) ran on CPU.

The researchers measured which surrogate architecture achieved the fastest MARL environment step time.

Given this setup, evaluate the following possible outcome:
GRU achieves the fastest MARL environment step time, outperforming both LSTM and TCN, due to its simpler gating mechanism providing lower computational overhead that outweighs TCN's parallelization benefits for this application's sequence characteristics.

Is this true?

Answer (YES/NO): NO